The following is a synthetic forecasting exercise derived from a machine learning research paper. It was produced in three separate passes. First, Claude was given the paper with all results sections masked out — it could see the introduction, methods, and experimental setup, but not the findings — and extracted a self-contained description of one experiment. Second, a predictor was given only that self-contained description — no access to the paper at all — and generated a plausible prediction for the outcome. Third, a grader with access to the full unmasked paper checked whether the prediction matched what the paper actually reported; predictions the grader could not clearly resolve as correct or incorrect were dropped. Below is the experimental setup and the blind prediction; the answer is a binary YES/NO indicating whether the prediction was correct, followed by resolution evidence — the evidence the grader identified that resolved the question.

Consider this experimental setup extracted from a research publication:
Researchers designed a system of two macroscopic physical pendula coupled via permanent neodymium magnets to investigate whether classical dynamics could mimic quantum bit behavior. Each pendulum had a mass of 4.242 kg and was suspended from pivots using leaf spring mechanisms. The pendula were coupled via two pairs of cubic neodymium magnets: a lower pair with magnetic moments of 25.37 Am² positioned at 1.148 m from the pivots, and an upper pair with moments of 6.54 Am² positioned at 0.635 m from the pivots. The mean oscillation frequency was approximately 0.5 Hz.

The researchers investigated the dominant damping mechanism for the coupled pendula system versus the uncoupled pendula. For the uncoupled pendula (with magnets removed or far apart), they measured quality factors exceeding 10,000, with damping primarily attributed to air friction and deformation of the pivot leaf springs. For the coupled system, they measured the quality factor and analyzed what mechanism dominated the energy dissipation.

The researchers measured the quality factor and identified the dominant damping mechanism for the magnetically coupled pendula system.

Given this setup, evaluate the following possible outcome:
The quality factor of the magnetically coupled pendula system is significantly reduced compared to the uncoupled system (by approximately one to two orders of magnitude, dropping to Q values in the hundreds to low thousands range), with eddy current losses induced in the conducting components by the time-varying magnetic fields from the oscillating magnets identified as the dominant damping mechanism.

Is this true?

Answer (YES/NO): NO